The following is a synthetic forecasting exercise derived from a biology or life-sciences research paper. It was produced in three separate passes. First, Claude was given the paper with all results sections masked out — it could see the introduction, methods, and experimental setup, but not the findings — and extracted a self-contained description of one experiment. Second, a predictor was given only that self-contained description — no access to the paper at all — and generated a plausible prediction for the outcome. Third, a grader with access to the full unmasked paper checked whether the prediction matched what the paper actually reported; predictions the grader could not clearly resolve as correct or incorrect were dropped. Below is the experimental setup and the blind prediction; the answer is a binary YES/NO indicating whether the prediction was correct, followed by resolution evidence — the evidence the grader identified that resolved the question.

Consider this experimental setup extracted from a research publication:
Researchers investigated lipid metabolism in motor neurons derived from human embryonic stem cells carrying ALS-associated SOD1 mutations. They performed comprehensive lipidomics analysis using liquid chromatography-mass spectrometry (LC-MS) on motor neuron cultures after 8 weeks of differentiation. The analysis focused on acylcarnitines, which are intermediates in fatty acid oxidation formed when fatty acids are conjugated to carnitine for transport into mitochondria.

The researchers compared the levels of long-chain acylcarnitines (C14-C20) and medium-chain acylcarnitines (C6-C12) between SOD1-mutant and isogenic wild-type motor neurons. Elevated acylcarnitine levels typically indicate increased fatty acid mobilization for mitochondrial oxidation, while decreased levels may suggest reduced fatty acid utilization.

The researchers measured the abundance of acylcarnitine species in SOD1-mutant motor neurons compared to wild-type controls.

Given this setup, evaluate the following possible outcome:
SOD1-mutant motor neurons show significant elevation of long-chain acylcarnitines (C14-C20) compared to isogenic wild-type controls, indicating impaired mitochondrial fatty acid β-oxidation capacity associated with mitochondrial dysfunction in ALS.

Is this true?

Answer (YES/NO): NO